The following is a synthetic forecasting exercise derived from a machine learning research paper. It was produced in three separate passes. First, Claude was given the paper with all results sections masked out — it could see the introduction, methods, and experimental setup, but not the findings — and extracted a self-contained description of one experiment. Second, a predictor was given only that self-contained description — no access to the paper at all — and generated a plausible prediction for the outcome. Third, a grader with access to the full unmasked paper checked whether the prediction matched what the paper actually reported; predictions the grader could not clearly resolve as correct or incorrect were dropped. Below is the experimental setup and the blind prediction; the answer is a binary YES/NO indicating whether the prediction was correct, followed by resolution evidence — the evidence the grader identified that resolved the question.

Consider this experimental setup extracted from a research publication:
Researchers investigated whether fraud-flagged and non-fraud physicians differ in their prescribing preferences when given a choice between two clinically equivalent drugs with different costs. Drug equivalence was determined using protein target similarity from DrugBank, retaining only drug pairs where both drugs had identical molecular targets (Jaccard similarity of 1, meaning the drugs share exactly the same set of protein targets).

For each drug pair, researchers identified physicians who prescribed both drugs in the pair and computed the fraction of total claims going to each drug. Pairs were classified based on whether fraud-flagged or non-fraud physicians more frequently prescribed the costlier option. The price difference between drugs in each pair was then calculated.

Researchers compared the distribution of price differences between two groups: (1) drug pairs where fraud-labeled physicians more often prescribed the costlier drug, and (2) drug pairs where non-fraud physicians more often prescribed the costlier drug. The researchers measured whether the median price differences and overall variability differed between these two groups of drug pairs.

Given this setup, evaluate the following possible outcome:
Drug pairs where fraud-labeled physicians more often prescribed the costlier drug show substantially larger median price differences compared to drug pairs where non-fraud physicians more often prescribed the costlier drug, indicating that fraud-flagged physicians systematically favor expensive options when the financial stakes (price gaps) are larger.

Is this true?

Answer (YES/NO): YES